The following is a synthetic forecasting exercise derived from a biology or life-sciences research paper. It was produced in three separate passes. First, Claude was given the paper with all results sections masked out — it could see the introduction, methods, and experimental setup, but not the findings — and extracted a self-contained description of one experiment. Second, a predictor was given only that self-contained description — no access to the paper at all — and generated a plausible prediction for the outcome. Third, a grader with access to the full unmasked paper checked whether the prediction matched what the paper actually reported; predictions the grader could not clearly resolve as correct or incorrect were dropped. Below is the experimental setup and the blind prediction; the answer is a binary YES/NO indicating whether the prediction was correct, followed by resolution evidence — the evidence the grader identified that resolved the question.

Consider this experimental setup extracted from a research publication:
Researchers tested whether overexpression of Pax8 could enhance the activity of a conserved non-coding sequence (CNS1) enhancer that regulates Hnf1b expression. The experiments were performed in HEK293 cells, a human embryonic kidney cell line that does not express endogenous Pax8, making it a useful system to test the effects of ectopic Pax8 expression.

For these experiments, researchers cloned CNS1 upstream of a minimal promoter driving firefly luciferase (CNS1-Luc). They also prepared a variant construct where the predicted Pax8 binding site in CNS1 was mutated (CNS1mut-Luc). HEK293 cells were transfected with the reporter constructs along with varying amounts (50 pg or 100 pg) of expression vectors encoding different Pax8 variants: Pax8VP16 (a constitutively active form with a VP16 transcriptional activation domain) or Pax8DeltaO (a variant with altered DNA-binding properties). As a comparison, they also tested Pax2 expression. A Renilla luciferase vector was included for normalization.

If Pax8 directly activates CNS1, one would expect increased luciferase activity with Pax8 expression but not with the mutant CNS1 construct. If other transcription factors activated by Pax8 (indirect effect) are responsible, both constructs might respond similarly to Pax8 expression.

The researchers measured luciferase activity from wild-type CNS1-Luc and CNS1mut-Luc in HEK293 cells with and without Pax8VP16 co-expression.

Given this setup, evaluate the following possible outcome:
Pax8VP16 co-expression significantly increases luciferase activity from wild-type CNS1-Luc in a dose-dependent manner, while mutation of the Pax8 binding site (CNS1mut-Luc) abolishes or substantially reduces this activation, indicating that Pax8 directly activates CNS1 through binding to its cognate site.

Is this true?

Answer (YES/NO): NO